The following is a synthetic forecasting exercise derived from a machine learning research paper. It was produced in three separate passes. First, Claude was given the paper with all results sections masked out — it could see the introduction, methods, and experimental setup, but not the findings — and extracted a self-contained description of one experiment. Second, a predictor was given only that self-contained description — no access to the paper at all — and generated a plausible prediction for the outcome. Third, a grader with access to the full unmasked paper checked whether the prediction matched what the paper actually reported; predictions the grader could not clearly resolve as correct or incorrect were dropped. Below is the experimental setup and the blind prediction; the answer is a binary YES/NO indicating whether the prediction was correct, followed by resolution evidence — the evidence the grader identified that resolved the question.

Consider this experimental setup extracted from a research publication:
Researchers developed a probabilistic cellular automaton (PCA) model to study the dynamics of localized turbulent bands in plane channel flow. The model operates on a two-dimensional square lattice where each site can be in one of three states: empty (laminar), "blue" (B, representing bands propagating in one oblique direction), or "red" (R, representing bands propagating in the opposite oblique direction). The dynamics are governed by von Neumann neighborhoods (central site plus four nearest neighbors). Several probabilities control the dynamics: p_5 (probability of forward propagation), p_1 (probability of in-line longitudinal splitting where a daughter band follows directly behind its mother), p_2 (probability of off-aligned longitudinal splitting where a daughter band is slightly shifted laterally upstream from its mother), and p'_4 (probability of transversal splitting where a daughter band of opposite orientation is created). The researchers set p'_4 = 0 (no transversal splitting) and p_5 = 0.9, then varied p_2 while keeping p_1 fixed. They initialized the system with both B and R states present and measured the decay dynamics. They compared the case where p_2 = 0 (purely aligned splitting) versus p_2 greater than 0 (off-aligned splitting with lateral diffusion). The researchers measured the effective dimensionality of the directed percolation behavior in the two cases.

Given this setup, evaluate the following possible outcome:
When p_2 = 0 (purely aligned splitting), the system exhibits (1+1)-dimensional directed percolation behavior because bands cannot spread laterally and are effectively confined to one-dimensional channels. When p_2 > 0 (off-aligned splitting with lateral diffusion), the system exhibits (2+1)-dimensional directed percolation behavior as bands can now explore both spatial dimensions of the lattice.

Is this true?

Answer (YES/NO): YES